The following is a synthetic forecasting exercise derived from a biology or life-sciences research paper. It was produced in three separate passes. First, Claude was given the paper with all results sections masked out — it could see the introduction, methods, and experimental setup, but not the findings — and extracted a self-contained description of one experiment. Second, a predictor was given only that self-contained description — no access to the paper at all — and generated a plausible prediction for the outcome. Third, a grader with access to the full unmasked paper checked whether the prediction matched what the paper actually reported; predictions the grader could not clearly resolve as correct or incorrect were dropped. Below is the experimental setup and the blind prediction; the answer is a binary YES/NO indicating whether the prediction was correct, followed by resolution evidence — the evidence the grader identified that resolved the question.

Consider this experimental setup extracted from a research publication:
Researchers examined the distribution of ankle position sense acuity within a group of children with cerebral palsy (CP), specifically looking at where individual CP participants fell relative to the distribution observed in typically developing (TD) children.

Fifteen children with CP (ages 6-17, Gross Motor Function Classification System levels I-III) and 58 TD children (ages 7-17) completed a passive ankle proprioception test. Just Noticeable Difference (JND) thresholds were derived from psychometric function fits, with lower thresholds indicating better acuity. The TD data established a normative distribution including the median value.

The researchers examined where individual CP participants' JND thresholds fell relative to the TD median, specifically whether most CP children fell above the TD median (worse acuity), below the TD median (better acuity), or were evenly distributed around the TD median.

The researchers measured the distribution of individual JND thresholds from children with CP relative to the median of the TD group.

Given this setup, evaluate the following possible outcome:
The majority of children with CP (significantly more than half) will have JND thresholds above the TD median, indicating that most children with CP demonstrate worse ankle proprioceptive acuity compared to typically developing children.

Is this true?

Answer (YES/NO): YES